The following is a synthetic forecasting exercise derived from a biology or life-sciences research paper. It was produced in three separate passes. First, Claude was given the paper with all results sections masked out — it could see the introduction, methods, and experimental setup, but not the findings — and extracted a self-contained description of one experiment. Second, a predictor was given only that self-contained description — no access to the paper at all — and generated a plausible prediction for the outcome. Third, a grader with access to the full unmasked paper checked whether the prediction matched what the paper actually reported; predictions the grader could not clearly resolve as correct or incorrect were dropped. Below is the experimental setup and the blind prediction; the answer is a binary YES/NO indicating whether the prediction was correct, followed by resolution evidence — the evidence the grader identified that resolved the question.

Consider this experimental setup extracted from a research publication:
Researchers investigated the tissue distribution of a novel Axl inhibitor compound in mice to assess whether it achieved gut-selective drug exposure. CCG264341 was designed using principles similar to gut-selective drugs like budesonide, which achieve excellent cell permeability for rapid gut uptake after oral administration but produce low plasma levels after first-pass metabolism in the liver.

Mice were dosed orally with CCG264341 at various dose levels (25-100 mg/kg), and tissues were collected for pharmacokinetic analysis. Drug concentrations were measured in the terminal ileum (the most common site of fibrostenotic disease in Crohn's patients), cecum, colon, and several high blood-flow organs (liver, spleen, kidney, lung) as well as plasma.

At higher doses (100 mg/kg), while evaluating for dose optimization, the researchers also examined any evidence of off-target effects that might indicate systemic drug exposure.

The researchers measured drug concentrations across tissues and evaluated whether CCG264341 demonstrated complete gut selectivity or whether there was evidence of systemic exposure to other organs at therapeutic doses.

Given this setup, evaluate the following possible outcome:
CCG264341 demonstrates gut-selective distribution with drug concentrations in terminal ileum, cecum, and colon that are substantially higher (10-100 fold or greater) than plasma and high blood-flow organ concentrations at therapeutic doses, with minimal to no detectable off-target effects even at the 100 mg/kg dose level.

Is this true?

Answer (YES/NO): NO